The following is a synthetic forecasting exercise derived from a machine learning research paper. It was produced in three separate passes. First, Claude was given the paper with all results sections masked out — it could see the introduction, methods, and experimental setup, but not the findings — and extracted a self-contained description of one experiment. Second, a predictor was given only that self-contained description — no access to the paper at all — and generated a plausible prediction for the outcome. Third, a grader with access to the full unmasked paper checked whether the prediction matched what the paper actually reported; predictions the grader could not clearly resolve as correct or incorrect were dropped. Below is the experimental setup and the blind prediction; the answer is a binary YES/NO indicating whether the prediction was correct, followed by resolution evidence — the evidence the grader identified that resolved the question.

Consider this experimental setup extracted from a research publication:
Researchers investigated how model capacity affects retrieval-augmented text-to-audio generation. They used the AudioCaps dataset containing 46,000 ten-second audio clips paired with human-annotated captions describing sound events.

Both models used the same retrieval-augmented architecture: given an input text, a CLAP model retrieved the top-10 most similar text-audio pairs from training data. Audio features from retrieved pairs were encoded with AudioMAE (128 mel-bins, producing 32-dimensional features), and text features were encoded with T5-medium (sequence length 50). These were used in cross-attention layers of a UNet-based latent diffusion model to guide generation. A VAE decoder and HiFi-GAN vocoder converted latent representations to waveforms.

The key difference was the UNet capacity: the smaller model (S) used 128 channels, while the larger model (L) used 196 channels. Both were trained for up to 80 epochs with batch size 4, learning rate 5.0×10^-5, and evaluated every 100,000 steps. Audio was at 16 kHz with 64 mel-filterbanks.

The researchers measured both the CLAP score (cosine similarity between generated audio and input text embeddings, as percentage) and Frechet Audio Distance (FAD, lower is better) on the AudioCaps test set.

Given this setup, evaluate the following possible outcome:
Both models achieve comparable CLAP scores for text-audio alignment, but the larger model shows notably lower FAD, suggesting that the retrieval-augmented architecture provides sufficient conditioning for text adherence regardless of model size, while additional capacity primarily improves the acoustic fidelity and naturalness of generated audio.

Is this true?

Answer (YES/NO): NO